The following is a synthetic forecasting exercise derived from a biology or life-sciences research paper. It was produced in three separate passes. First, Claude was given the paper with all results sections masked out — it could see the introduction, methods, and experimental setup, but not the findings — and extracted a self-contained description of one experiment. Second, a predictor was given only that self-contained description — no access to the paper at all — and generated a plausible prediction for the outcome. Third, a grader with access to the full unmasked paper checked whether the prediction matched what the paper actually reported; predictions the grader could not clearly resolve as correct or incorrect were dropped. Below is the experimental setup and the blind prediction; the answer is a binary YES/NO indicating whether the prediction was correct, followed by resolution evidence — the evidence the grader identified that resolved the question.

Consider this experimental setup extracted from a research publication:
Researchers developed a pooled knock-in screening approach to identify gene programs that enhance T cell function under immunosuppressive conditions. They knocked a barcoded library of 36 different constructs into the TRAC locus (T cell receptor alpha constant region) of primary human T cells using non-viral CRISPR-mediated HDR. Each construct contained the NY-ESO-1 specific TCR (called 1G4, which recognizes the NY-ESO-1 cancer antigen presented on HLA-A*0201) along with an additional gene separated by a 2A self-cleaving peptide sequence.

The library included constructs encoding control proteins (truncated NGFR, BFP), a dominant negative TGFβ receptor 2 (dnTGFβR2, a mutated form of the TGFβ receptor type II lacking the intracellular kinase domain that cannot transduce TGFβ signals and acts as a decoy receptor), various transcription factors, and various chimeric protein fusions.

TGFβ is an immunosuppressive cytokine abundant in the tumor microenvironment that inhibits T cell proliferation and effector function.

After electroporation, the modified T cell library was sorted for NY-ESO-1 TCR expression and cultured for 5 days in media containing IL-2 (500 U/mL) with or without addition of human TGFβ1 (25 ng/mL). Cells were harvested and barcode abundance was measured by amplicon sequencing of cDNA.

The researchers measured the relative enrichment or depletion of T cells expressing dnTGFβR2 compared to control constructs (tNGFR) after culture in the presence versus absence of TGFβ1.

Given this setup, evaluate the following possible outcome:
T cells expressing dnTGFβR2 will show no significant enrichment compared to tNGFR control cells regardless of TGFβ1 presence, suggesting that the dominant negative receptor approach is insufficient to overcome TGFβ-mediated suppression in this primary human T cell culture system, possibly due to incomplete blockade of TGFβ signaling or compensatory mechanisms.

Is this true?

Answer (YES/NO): NO